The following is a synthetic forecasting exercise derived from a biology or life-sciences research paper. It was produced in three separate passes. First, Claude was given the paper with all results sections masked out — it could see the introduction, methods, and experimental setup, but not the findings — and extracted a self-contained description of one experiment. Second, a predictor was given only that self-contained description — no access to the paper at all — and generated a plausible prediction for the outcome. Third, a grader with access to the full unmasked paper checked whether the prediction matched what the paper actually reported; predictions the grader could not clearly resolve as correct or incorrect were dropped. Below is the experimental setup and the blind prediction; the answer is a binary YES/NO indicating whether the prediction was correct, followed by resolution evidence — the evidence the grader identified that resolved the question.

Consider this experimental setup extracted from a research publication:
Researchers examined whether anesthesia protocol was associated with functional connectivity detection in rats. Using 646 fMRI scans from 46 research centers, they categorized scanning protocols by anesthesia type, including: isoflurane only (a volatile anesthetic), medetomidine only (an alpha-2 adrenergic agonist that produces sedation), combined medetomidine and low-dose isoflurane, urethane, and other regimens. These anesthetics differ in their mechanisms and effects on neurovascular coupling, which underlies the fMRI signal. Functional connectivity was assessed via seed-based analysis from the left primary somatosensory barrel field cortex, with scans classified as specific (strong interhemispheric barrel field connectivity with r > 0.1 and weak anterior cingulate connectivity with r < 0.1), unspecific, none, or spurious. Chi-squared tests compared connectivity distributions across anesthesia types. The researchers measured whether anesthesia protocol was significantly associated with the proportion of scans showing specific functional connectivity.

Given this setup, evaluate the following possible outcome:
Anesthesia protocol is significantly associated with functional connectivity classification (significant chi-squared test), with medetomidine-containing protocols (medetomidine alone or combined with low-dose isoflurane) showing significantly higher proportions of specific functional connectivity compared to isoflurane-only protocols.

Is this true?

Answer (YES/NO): YES